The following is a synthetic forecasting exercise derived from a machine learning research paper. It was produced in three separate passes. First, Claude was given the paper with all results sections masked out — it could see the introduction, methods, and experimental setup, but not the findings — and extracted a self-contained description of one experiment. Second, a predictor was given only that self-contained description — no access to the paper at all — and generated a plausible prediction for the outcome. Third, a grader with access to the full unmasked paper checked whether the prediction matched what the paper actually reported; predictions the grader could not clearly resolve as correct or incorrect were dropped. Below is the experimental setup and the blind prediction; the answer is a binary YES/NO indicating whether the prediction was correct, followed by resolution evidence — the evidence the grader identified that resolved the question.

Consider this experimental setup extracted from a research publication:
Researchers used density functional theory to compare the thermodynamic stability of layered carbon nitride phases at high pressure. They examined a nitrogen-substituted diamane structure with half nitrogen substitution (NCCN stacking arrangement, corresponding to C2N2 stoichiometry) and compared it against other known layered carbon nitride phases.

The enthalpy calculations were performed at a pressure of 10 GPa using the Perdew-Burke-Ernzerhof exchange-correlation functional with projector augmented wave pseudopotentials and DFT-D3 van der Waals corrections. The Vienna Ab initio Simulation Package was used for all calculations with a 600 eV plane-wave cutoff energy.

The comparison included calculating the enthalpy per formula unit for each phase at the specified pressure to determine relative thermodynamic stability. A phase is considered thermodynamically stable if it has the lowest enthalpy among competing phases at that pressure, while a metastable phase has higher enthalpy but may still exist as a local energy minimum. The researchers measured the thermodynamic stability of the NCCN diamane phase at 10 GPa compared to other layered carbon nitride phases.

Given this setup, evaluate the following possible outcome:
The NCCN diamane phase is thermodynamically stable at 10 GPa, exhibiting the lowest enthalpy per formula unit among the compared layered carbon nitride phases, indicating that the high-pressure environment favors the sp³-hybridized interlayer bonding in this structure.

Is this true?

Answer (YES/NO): NO